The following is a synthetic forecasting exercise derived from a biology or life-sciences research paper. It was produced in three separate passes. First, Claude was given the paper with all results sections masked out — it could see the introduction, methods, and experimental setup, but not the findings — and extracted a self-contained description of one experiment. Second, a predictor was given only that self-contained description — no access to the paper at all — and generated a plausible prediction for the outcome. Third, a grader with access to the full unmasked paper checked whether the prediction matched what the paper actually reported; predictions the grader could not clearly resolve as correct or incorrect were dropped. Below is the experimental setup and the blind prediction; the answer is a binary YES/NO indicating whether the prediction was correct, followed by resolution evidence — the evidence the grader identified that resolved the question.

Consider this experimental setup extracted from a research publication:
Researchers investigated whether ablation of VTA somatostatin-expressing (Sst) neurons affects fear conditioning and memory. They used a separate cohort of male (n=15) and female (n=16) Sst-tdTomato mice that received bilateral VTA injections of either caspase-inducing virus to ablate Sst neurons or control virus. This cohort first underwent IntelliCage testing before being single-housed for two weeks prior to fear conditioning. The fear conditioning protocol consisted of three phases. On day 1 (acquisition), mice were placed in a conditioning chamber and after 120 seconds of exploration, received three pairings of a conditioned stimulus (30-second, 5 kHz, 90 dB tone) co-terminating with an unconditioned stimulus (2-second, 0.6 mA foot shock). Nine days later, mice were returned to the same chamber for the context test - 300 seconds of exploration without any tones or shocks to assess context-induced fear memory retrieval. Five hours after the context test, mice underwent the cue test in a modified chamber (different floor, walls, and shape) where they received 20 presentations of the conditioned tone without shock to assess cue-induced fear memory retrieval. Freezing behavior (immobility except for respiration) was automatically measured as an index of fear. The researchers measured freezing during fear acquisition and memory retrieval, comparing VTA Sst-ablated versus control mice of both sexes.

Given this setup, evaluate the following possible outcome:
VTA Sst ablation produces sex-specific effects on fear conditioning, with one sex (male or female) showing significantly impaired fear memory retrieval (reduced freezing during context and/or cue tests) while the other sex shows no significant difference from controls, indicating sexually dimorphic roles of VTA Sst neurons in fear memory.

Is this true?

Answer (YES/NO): NO